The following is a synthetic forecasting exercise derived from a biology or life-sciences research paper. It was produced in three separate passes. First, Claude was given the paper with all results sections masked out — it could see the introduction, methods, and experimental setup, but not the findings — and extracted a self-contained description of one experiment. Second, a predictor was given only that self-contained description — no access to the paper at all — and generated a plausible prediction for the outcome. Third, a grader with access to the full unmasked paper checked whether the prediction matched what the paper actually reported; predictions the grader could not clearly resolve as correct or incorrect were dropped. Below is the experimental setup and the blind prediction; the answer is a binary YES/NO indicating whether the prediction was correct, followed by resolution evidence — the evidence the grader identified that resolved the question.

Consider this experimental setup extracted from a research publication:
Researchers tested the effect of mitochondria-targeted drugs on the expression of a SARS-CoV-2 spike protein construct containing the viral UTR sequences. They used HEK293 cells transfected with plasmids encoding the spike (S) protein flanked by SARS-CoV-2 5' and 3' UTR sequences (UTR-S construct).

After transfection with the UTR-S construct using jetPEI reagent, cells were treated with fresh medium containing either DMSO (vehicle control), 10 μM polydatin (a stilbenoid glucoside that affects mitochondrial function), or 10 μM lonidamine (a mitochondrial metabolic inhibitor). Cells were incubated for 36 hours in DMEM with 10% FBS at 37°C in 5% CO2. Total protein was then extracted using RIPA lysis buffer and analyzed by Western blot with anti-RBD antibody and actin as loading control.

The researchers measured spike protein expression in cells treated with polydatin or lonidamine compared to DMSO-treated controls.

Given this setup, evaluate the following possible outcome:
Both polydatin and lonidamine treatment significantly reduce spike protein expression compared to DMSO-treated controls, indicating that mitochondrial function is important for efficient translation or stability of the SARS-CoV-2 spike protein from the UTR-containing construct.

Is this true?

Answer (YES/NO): YES